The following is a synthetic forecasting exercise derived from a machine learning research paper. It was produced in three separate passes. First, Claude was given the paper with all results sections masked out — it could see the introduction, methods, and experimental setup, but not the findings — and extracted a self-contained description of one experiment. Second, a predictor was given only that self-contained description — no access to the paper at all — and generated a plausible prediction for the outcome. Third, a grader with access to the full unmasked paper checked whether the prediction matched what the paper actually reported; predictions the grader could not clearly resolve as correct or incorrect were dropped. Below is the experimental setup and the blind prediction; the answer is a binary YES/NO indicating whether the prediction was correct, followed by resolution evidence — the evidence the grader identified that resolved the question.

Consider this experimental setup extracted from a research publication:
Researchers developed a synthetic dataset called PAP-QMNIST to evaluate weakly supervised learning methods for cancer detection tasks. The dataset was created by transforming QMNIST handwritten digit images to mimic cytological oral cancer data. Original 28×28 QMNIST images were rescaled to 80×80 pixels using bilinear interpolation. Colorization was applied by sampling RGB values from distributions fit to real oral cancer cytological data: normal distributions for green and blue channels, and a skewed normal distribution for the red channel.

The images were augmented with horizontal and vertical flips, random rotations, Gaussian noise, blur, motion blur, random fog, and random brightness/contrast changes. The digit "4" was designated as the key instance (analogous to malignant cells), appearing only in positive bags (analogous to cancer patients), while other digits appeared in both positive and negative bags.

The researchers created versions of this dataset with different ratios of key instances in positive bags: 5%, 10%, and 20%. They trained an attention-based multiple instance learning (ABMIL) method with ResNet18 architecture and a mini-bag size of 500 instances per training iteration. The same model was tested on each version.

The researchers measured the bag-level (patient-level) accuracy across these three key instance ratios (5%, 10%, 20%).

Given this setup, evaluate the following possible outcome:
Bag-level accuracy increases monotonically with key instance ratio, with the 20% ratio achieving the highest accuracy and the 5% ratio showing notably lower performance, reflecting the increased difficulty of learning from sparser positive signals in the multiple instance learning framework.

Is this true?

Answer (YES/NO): YES